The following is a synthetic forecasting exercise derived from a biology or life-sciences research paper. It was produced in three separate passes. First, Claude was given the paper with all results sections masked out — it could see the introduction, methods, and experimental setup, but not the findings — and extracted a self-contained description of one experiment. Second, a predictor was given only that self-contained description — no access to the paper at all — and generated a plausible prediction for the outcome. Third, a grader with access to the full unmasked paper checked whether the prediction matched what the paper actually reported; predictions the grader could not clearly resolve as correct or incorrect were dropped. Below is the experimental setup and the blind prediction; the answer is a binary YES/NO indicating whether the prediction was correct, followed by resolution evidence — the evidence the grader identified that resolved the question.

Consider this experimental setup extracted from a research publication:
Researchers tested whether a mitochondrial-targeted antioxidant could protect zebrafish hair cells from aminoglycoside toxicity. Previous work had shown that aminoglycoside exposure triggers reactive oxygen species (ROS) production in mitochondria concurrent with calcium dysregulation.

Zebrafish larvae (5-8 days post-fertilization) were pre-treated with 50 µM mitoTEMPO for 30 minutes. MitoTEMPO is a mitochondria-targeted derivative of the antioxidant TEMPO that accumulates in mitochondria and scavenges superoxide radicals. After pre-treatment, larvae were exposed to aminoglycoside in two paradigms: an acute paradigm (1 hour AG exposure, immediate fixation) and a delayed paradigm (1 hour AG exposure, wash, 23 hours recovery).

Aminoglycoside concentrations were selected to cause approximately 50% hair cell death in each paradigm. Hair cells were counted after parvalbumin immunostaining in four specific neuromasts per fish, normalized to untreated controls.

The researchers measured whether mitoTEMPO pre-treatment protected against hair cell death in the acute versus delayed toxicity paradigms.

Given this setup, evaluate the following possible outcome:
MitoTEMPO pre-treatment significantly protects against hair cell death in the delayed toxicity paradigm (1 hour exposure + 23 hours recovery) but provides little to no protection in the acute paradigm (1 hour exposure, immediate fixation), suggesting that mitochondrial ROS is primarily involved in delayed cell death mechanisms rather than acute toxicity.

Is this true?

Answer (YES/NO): NO